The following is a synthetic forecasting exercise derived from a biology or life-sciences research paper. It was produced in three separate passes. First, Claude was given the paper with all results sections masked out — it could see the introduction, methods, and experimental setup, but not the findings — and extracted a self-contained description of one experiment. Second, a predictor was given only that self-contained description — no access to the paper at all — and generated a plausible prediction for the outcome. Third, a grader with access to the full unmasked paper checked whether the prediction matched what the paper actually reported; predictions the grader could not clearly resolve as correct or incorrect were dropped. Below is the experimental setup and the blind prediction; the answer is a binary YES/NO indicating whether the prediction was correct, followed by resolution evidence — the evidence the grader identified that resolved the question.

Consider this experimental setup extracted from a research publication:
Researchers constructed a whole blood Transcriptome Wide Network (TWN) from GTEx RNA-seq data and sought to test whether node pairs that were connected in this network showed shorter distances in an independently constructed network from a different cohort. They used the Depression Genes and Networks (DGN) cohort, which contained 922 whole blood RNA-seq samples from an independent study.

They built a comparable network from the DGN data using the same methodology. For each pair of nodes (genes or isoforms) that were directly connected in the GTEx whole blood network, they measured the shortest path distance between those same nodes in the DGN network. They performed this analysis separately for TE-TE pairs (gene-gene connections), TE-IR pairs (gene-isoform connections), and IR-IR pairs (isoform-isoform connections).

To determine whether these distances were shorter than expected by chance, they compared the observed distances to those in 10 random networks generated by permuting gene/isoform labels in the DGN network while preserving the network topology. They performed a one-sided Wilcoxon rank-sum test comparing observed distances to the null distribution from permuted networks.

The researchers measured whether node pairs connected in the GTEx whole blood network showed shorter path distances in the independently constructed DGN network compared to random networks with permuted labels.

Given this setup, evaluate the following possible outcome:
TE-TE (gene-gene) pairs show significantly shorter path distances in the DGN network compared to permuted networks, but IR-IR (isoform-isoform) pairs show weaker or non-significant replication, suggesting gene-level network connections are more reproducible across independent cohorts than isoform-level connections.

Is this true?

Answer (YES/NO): NO